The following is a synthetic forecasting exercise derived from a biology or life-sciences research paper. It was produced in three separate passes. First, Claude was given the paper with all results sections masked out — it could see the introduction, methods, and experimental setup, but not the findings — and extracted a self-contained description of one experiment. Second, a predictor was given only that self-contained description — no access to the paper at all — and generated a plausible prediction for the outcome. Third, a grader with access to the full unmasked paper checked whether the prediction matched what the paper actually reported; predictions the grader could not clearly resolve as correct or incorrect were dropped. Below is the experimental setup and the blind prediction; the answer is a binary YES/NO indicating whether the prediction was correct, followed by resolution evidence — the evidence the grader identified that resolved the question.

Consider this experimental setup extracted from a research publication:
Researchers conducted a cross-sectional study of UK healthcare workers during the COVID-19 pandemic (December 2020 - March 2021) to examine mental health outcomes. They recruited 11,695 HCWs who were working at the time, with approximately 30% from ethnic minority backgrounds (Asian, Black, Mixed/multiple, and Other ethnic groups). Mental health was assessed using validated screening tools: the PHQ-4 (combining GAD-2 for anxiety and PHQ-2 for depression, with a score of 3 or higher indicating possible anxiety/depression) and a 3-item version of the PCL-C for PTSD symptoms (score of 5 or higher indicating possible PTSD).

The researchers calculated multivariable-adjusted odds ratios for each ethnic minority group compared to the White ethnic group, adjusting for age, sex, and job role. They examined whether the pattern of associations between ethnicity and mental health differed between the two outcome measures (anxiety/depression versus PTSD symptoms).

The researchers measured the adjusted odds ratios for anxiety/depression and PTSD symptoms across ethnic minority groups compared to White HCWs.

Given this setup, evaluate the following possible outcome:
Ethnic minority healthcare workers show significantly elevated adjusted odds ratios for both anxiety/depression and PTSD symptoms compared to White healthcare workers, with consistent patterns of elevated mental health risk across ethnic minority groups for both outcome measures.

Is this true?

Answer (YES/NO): NO